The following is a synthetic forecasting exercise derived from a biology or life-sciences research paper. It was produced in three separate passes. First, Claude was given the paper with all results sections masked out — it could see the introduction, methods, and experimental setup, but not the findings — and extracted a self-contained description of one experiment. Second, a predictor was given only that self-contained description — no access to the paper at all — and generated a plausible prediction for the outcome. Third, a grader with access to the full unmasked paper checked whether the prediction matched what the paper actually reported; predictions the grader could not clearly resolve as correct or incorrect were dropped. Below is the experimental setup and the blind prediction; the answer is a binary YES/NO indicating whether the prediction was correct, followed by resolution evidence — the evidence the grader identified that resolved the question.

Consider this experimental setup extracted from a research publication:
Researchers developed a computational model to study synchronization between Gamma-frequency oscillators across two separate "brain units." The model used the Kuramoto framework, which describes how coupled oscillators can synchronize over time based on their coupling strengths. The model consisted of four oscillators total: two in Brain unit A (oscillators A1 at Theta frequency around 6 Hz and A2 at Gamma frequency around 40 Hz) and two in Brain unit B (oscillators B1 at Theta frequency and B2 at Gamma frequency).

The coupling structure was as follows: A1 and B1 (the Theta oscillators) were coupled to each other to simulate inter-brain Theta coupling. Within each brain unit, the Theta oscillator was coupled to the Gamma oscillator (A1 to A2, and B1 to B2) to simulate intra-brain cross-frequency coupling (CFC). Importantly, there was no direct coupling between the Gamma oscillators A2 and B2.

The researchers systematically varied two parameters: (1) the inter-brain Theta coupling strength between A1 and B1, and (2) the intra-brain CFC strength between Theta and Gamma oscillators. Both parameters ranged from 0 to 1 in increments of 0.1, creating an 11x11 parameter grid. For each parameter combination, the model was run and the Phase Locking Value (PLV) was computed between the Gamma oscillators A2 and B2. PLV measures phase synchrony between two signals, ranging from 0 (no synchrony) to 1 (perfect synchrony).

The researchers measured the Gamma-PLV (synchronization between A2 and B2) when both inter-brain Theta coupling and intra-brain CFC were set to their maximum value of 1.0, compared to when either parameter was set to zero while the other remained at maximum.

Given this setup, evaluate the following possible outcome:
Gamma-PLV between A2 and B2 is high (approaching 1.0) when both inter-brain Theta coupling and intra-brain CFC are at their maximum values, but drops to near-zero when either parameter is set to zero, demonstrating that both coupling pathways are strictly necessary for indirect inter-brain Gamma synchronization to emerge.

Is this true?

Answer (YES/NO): NO